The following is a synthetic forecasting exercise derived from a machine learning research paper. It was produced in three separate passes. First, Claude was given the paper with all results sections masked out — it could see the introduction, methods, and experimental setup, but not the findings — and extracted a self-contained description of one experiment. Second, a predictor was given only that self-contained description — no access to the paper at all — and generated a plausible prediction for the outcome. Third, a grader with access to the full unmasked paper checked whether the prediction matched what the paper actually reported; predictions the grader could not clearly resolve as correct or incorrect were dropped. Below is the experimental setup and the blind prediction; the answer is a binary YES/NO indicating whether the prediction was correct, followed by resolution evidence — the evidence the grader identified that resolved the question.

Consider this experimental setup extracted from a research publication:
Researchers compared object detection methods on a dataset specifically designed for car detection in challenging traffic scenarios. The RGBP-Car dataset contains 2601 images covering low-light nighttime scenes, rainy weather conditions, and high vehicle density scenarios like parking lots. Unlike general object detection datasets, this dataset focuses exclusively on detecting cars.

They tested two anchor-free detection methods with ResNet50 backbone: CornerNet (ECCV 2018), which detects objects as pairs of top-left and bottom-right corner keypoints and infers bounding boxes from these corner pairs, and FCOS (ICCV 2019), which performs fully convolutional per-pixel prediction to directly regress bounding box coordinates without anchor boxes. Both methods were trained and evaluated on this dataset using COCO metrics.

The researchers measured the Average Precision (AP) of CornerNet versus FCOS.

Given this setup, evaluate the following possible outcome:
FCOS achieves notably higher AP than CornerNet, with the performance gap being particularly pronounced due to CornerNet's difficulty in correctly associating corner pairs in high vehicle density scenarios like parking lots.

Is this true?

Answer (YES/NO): NO